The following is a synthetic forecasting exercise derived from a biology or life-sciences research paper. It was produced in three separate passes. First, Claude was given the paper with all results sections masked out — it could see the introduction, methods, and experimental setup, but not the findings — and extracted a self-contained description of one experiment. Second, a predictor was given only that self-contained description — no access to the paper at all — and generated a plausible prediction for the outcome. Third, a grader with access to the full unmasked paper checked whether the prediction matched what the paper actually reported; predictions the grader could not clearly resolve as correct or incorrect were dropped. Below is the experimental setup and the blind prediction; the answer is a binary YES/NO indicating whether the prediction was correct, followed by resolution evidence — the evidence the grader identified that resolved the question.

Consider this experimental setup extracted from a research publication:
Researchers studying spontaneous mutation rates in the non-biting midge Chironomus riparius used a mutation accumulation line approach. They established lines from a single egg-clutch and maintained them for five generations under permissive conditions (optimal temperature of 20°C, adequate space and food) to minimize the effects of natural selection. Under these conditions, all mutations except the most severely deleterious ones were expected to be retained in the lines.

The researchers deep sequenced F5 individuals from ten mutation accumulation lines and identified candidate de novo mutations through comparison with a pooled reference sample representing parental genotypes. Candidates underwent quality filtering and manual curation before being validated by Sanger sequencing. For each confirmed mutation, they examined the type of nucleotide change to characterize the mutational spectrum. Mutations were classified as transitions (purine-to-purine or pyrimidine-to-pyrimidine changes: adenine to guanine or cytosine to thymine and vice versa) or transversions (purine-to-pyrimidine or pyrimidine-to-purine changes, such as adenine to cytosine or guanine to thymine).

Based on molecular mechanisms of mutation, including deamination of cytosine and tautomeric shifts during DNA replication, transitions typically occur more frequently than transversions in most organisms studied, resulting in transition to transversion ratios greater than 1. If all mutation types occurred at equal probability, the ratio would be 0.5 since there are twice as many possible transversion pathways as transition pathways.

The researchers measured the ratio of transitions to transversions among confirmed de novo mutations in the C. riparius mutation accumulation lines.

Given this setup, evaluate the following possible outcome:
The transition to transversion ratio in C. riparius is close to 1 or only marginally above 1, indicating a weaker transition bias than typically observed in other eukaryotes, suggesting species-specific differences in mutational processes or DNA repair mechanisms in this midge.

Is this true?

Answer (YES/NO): NO